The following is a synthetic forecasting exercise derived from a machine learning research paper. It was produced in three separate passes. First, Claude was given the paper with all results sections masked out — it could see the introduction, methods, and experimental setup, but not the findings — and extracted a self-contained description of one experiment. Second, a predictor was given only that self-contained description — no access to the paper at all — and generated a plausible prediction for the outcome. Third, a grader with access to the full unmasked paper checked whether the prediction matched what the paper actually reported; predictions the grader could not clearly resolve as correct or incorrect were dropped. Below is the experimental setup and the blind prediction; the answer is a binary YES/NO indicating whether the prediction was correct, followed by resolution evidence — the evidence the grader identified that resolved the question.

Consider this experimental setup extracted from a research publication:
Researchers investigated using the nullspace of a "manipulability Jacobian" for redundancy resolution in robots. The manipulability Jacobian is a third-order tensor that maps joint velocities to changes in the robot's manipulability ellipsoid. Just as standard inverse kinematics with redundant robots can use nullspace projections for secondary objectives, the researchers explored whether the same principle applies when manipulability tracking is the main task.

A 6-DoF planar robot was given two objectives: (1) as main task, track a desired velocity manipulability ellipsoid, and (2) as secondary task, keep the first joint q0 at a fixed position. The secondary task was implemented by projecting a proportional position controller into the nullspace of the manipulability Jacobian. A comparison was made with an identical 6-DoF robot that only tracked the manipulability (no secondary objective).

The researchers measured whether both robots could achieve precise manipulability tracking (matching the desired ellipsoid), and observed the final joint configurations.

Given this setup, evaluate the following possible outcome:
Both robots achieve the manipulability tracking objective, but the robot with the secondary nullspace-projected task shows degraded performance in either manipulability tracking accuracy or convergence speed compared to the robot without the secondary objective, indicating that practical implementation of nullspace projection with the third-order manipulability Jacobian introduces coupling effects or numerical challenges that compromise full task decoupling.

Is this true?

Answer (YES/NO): NO